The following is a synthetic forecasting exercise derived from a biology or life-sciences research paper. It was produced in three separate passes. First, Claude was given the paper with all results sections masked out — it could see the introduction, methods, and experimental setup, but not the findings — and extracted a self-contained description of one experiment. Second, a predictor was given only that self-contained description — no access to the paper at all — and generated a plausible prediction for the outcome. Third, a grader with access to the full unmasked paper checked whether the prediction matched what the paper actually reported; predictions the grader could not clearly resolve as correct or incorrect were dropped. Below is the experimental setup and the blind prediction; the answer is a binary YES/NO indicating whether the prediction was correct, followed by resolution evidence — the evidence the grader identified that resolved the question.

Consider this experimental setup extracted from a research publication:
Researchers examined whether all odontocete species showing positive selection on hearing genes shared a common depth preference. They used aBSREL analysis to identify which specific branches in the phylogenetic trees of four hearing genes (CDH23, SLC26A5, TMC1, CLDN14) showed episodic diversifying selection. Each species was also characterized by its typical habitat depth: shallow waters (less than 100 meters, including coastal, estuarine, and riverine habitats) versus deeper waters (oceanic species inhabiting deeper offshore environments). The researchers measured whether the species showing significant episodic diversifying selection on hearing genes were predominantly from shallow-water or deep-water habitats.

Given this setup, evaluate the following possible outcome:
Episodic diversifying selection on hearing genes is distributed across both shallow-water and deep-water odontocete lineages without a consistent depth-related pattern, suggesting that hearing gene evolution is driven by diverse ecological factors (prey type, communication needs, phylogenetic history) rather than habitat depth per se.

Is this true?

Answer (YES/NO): NO